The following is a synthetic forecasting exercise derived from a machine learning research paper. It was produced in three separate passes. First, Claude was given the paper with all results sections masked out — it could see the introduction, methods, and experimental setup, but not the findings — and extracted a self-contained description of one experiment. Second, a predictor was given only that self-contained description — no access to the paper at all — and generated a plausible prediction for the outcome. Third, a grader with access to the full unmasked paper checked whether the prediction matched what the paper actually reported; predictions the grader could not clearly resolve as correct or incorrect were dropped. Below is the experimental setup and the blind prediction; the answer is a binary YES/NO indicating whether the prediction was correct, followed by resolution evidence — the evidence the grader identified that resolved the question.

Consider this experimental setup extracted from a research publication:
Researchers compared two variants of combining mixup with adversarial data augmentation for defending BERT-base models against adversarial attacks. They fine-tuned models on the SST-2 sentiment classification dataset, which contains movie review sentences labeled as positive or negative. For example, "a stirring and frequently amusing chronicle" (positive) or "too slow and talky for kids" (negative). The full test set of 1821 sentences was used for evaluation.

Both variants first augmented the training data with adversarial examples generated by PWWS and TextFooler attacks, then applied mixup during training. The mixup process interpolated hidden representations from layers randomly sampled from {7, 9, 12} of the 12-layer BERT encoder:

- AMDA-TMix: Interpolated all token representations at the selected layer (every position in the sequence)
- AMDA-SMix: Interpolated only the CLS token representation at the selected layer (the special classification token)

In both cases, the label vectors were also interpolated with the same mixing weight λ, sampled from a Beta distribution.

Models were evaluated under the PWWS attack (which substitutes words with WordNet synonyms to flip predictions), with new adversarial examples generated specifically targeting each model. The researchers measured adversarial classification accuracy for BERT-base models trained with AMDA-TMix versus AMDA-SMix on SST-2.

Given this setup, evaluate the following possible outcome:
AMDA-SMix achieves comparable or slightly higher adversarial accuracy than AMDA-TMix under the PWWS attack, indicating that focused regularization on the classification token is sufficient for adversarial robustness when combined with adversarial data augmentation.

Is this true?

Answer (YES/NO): NO